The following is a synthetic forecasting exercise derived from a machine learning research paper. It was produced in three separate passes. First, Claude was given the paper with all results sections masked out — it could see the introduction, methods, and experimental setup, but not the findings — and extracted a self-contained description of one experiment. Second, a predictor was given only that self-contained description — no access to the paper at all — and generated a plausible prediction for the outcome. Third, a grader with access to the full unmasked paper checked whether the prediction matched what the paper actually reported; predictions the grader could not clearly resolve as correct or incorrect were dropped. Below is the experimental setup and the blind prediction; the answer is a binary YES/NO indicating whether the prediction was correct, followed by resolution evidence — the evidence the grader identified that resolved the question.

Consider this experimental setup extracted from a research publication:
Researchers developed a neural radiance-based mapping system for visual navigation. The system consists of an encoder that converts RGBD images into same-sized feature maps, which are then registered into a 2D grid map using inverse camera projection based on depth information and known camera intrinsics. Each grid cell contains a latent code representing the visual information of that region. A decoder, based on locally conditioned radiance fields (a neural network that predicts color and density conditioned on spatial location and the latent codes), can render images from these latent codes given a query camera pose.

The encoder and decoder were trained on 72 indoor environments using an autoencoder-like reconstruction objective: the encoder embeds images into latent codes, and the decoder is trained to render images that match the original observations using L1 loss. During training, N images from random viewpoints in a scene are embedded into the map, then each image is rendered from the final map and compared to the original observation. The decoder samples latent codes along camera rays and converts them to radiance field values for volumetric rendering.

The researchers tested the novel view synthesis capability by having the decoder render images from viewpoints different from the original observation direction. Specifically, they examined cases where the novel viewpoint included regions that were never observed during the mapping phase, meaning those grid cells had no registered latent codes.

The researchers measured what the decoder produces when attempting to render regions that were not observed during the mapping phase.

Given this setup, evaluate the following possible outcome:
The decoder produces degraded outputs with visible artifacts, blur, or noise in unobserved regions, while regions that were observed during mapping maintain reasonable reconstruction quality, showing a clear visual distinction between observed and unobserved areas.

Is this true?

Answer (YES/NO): NO